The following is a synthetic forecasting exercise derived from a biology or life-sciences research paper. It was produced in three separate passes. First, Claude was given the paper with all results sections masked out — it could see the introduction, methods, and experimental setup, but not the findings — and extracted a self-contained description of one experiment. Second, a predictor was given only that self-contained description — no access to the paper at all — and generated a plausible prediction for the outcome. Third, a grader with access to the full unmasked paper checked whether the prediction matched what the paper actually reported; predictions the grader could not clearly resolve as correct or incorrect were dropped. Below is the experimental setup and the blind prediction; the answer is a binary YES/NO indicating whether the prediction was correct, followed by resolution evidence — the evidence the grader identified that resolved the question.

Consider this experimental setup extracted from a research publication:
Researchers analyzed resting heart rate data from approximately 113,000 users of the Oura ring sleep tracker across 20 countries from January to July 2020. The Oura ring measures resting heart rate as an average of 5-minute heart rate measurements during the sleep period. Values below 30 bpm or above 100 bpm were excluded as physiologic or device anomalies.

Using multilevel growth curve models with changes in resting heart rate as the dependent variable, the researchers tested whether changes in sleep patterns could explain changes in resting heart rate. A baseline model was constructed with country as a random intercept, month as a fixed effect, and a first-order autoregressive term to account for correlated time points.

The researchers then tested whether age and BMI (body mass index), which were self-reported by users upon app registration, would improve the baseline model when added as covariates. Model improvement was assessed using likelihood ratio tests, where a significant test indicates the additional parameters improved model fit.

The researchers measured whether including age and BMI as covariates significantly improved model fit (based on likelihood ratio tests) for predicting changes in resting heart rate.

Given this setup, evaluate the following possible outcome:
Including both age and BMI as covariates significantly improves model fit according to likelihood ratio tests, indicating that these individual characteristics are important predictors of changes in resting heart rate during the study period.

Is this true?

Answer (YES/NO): NO